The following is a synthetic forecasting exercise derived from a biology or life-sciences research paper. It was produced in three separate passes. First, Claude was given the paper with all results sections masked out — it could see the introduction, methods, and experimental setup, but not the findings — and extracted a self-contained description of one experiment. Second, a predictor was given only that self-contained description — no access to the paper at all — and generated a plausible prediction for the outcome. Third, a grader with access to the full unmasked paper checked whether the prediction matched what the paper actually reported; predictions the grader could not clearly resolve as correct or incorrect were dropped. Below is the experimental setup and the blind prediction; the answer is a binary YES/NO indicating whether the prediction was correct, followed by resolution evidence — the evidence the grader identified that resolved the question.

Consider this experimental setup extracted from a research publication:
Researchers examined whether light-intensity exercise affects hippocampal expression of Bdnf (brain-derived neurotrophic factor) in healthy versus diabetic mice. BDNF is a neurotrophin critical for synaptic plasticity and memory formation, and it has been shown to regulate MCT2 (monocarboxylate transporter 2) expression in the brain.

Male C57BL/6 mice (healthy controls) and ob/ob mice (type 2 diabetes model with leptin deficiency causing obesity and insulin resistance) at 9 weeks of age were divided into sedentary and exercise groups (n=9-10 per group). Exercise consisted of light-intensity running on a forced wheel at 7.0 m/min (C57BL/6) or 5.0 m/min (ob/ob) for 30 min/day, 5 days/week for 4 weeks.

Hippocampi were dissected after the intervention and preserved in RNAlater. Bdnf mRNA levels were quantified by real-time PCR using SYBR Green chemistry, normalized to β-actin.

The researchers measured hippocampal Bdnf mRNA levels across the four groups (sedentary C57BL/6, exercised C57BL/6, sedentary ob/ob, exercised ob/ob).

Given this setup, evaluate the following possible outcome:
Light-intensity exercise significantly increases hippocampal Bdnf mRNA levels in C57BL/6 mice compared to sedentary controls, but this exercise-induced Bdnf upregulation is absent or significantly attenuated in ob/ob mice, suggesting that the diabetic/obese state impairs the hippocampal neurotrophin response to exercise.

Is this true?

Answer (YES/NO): NO